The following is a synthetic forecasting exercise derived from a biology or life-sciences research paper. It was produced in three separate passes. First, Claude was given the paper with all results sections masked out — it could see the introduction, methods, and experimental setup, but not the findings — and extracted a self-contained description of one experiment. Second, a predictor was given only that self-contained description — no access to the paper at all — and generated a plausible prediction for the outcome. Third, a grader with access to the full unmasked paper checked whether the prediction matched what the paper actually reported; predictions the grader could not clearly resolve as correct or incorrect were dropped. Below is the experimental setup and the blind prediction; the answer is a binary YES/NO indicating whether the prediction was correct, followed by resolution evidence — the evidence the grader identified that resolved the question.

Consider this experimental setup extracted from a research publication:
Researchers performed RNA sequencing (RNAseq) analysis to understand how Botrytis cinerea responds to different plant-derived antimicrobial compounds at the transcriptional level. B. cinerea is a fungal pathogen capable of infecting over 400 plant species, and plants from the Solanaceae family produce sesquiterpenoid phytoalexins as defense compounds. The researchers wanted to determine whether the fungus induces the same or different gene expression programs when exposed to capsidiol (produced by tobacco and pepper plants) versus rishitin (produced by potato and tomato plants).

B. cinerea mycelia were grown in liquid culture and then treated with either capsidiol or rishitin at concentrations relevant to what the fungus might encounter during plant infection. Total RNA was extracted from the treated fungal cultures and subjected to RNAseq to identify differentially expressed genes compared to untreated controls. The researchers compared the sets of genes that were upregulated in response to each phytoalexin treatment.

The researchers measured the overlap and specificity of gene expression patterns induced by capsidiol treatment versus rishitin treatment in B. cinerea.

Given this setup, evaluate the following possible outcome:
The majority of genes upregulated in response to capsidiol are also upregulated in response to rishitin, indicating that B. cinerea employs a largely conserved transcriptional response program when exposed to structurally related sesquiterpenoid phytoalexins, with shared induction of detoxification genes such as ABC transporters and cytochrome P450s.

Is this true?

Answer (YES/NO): NO